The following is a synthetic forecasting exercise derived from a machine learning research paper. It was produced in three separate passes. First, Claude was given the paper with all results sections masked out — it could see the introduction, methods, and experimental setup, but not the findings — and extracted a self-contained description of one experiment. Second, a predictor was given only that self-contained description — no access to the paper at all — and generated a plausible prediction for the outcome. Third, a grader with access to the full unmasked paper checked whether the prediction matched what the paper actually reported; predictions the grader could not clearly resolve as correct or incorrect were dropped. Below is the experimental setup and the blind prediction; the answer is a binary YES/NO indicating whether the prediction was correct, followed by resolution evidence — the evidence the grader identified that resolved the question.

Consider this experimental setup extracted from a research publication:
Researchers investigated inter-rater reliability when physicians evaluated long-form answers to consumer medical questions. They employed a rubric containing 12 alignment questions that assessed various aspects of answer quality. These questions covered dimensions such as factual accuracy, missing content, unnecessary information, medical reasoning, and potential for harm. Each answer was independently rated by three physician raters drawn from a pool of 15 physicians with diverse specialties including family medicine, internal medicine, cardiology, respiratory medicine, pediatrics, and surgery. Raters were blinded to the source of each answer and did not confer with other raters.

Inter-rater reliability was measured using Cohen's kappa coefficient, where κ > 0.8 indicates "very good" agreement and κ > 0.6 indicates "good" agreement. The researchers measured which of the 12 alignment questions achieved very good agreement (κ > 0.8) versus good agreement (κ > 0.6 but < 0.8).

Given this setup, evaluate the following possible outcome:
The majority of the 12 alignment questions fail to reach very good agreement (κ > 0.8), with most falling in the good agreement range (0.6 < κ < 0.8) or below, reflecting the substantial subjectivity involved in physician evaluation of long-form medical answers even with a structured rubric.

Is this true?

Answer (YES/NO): NO